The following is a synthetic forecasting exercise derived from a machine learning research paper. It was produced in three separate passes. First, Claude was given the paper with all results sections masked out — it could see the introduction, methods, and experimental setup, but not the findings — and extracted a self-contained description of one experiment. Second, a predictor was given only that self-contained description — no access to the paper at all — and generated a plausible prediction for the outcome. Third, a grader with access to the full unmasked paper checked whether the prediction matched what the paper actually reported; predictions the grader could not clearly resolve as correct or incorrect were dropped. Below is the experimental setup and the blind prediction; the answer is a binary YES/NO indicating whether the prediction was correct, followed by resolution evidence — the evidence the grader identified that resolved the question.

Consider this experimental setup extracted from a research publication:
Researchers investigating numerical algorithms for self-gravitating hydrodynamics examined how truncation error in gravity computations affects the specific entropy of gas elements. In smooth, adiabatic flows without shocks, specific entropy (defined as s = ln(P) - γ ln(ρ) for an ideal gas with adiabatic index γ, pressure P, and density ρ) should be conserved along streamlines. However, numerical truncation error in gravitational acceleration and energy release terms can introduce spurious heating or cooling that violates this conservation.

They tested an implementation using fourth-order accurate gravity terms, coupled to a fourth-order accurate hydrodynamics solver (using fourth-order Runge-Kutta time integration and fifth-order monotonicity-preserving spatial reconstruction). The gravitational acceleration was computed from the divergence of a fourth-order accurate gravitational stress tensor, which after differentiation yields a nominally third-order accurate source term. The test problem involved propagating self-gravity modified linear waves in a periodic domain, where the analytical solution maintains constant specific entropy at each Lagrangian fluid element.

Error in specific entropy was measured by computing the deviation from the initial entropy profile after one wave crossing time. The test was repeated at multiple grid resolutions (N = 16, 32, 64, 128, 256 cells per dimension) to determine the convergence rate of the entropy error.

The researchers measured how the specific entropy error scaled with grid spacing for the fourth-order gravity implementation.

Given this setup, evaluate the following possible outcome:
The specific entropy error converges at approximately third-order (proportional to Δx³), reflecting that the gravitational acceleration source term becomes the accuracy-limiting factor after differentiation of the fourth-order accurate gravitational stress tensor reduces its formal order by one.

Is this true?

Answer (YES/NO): NO